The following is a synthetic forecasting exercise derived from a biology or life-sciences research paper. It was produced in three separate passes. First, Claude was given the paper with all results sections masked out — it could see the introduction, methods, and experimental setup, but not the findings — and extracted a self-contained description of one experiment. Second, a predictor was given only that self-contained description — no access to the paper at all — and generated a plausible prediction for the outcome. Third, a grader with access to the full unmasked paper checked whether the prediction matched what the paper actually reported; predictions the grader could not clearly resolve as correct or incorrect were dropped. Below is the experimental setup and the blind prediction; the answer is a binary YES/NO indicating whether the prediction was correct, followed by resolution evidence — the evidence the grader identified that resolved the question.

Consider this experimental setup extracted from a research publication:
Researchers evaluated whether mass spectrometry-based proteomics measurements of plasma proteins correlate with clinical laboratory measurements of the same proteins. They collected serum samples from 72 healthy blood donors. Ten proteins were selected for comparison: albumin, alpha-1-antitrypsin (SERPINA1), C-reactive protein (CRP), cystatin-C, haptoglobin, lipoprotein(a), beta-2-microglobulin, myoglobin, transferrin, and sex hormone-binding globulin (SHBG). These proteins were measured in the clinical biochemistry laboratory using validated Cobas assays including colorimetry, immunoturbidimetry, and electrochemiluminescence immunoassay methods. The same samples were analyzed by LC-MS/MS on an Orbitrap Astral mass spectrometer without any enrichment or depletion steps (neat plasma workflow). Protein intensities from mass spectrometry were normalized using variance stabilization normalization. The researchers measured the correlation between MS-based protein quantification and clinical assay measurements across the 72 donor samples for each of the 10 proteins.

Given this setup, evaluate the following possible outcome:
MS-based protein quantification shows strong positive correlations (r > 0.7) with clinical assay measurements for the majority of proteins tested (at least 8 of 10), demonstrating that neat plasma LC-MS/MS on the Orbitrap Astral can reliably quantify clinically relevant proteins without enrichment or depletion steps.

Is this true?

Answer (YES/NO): NO